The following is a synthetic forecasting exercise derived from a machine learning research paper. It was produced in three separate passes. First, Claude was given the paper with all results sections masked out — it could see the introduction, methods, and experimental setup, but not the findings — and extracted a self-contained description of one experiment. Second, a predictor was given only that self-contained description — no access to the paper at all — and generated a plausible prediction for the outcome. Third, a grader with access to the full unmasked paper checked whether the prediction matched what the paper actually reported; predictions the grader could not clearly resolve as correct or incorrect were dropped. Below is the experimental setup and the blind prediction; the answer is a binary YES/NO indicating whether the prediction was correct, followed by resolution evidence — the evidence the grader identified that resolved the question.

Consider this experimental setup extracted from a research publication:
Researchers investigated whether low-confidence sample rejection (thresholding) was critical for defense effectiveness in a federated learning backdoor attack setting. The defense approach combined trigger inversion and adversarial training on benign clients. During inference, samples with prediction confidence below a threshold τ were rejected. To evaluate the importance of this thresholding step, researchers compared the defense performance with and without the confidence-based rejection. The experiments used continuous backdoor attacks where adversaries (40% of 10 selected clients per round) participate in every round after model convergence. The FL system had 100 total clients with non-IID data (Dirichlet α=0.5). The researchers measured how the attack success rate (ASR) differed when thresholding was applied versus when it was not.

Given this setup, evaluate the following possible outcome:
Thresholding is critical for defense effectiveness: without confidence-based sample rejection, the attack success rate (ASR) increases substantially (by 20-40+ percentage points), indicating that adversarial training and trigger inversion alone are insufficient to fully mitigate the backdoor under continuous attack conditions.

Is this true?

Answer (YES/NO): YES